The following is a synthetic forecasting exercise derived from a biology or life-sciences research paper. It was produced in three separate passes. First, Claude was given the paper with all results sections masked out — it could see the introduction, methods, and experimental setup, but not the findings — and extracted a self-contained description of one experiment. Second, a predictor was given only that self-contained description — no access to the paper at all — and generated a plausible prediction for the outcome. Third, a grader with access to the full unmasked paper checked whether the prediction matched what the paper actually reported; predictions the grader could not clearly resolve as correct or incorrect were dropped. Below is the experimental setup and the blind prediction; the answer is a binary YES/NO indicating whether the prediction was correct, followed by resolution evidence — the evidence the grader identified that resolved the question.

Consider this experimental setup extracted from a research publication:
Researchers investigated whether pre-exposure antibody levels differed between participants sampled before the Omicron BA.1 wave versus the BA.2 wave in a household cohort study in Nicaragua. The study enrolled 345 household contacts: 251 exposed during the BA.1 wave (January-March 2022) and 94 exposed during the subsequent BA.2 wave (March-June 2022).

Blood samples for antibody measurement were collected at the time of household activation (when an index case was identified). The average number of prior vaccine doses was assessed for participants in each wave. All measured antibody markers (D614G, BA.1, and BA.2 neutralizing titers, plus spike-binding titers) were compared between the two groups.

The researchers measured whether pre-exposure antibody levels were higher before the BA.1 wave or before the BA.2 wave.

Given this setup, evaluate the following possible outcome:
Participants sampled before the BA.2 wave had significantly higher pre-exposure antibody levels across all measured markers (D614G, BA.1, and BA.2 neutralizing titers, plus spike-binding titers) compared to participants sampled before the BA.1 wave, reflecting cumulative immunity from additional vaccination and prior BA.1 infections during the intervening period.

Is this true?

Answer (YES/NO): YES